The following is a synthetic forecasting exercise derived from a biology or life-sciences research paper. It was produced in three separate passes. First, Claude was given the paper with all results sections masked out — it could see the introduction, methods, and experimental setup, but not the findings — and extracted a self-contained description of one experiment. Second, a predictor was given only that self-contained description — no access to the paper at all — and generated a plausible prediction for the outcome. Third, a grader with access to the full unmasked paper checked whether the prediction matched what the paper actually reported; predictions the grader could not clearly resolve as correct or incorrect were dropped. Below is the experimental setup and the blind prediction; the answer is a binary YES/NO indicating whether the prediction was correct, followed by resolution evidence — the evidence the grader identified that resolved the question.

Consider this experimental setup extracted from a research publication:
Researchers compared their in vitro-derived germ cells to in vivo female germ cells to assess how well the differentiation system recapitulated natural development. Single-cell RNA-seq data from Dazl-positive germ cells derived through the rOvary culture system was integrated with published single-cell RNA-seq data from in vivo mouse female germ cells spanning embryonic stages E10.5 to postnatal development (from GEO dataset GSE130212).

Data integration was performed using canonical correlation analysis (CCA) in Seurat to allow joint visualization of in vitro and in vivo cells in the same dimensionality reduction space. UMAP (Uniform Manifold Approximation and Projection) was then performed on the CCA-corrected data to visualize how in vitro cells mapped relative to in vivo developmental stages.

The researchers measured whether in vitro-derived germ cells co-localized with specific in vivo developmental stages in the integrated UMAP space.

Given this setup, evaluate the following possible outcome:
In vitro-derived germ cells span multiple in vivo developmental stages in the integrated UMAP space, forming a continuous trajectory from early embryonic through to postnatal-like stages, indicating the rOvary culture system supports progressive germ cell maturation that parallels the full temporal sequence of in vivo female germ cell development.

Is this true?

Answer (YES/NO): NO